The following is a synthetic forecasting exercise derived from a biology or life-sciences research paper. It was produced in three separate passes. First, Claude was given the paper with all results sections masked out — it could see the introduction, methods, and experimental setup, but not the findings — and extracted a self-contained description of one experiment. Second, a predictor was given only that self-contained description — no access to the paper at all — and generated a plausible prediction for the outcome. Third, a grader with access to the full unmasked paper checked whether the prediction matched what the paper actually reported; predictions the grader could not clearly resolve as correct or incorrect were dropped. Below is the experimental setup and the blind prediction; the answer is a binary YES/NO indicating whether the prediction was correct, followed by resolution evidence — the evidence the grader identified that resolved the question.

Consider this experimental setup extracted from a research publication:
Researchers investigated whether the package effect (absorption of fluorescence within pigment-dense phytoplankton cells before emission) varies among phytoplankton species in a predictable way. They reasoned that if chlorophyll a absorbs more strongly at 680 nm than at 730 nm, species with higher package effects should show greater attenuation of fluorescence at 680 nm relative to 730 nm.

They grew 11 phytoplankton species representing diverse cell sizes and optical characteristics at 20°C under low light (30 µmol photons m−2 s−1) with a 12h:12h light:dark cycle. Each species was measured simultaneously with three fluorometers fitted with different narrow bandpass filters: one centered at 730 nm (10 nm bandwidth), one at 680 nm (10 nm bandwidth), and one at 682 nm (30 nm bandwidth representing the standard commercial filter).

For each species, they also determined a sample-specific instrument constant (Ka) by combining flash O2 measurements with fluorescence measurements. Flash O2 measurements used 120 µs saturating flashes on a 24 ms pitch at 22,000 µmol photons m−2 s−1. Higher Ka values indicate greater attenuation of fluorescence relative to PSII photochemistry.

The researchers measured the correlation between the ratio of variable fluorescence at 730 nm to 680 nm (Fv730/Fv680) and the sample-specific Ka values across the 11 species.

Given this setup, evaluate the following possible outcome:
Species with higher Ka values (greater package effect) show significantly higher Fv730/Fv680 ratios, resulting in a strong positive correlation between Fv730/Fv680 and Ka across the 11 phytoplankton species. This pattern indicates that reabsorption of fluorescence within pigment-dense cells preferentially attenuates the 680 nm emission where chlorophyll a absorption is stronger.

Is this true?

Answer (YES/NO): YES